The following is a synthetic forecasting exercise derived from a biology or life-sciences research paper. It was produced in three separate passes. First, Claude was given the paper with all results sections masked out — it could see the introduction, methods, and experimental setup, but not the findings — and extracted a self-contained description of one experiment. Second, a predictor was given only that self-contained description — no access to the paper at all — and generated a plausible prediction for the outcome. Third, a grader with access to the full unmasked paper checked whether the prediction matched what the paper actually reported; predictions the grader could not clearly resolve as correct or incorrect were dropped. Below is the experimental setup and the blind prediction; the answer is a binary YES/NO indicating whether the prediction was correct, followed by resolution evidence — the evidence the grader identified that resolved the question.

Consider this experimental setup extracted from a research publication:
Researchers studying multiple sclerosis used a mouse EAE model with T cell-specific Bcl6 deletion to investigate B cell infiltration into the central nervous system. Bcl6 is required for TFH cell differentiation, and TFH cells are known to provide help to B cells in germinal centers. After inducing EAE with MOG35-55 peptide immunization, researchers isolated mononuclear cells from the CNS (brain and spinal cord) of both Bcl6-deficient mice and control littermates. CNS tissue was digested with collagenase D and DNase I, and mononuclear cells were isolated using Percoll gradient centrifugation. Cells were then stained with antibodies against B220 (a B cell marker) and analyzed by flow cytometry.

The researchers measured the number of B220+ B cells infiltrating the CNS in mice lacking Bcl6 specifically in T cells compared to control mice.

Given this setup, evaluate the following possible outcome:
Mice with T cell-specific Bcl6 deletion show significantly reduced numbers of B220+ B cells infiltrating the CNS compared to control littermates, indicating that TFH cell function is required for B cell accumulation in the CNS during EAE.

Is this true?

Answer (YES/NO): YES